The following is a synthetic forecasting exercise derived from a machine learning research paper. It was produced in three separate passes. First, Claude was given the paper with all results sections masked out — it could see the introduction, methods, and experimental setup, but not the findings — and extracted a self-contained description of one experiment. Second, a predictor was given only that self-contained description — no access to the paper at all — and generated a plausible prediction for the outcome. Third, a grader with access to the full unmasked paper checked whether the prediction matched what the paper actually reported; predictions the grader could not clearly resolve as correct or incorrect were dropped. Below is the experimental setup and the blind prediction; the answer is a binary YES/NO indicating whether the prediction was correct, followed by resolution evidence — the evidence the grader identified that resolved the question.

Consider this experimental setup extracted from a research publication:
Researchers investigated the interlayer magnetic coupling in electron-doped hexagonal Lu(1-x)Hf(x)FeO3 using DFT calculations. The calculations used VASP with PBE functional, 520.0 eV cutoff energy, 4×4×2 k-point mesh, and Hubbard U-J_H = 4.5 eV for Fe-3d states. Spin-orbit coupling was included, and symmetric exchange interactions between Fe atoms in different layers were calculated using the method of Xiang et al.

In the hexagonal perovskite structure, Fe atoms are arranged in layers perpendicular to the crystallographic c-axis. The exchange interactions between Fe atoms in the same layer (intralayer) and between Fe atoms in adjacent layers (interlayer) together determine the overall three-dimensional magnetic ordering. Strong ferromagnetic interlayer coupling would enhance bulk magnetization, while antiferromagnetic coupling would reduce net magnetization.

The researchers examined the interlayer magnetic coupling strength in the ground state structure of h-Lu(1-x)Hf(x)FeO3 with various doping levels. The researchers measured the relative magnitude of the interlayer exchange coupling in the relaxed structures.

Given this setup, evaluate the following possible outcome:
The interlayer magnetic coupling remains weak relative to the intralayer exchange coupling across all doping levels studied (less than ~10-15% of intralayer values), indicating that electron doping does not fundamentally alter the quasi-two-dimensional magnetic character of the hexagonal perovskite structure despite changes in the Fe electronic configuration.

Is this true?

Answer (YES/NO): YES